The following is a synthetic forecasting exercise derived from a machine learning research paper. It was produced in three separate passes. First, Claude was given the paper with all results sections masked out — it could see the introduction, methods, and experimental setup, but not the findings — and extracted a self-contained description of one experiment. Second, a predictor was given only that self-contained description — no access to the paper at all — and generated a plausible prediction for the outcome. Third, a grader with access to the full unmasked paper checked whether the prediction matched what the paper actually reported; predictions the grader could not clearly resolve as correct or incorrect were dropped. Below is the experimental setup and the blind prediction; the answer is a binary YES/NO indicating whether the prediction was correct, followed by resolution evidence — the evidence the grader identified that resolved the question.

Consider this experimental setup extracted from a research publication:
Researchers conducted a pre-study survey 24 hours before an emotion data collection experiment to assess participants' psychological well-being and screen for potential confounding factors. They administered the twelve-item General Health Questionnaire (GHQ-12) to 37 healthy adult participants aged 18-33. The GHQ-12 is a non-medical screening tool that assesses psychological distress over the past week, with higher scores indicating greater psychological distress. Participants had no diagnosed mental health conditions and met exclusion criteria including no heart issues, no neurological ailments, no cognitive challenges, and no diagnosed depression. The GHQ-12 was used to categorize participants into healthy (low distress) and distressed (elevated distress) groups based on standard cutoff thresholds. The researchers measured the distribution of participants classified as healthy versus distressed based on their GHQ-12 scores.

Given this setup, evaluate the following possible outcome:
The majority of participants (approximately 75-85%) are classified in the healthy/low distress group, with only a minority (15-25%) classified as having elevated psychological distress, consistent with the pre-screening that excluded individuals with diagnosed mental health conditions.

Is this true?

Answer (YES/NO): NO